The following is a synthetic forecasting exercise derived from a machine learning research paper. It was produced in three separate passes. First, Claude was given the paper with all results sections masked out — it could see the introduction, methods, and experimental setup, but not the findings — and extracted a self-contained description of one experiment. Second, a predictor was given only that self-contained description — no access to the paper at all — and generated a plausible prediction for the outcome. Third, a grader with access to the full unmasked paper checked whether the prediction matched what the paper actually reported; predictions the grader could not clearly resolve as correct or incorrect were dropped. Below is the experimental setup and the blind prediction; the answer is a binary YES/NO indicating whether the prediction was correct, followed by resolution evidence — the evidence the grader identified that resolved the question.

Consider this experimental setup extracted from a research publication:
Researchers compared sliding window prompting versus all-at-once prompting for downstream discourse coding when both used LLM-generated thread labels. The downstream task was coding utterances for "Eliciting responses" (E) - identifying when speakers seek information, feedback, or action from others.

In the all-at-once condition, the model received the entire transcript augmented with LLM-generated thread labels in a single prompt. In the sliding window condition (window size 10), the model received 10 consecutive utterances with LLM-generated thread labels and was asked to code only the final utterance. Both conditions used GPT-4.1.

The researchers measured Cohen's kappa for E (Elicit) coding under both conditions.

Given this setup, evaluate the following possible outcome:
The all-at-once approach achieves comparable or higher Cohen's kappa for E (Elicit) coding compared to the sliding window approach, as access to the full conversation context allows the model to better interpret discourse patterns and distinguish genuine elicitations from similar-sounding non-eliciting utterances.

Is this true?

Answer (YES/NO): NO